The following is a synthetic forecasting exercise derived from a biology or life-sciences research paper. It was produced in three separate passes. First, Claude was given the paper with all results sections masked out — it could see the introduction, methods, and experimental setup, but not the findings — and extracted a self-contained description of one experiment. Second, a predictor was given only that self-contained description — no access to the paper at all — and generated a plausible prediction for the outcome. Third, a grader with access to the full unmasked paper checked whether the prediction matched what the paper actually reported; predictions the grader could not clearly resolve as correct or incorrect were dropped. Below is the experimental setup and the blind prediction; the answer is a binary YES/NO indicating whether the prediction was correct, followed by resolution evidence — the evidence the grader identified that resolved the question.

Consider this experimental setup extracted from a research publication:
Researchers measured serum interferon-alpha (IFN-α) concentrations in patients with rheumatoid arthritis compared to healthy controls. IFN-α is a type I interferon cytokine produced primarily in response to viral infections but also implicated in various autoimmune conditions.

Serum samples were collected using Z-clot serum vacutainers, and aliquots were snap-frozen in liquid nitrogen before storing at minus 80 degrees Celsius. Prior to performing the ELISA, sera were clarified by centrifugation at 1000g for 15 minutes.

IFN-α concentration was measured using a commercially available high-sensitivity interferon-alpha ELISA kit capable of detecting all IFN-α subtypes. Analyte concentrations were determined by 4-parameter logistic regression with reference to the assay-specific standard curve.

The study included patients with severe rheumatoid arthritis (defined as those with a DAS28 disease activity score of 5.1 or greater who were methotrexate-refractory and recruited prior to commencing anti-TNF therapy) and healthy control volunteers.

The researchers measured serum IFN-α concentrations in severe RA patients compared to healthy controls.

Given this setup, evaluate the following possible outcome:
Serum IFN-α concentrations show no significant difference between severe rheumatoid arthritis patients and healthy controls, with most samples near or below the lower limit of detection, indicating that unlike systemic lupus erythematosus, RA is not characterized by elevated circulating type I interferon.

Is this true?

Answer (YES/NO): YES